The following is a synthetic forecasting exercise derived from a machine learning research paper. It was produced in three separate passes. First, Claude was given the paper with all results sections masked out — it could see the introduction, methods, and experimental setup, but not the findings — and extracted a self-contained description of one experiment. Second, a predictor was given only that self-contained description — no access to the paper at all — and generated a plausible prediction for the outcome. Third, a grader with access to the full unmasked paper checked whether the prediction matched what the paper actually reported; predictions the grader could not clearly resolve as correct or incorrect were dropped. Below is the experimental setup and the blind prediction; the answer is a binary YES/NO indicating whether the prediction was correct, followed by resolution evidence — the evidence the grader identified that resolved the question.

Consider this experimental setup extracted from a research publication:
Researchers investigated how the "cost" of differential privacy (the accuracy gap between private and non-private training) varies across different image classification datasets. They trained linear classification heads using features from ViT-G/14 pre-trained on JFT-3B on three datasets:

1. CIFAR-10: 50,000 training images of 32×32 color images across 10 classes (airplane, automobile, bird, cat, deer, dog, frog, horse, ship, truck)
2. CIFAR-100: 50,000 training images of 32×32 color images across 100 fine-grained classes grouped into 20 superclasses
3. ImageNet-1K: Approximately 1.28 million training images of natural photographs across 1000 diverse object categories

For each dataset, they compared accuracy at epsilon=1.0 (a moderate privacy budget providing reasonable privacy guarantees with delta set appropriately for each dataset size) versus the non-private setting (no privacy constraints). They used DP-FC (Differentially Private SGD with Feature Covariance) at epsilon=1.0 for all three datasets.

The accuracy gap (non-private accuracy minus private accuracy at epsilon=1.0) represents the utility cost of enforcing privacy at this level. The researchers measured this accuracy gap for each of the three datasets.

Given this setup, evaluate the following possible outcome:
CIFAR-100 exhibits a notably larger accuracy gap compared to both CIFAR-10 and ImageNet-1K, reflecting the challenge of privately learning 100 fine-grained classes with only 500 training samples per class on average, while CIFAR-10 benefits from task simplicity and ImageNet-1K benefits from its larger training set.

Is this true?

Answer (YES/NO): NO